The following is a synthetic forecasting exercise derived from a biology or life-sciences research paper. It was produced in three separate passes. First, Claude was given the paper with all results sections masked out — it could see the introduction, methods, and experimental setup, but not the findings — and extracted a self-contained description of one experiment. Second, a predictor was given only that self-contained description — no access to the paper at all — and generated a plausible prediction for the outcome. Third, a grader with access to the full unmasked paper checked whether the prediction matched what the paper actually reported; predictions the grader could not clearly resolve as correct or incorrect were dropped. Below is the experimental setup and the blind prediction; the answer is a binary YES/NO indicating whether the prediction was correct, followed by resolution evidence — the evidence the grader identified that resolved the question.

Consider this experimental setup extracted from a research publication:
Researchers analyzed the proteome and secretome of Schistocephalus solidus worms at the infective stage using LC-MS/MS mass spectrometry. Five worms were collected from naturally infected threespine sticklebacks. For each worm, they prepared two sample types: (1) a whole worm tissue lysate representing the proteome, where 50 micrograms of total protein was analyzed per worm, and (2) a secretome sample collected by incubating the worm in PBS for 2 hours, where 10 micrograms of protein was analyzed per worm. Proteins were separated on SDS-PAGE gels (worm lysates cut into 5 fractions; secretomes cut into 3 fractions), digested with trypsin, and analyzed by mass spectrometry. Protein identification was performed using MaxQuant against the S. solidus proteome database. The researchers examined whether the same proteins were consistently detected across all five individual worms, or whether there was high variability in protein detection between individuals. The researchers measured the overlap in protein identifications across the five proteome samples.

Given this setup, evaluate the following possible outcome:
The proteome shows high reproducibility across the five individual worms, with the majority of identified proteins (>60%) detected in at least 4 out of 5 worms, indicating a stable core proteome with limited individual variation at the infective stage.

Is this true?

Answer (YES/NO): YES